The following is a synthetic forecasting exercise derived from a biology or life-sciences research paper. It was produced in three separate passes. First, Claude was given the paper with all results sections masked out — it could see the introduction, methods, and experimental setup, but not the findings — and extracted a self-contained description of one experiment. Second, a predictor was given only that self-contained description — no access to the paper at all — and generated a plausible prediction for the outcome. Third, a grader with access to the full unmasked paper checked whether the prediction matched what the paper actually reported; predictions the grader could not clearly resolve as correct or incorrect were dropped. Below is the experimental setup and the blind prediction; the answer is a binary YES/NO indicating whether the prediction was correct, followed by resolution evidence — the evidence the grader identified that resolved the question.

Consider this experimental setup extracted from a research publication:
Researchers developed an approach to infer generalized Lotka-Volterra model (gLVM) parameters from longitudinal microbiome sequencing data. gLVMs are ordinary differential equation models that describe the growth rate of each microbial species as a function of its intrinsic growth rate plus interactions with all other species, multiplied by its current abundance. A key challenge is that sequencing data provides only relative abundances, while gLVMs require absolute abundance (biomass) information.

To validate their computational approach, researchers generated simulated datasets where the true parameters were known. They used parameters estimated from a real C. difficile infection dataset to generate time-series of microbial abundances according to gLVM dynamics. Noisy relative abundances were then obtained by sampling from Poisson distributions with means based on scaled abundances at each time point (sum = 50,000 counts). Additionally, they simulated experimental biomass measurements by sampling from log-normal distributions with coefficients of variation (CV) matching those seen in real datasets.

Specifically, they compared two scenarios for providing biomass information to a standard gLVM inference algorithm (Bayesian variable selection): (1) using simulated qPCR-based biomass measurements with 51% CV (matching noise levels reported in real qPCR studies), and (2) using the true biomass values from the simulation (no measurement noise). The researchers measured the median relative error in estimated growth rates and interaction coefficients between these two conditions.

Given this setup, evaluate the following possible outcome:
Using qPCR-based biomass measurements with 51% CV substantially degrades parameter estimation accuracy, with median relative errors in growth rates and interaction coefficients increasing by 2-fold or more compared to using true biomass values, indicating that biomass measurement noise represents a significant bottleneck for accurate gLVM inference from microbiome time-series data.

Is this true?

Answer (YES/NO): YES